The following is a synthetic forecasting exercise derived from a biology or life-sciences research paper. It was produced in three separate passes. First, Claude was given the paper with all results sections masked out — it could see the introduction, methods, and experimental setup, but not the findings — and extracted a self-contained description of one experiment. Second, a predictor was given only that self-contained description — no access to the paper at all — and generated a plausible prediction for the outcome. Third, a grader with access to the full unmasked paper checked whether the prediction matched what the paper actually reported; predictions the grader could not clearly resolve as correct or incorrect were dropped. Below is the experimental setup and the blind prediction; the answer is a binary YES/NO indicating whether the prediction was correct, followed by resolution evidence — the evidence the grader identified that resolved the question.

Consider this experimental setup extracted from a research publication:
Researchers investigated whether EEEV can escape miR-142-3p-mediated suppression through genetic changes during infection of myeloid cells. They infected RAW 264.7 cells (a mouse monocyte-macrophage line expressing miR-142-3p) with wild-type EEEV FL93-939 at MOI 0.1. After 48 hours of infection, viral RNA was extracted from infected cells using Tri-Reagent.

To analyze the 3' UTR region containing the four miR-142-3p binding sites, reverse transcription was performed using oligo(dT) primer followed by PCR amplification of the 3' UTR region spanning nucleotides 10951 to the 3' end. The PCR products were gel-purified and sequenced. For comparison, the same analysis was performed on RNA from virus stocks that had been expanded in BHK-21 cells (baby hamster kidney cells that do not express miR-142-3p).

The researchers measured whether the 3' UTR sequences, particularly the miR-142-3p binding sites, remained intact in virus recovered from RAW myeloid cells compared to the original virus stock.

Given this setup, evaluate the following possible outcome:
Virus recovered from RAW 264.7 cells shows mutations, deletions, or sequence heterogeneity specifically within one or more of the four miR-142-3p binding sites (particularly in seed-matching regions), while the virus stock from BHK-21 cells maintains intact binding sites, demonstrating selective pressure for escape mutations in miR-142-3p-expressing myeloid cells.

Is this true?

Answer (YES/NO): YES